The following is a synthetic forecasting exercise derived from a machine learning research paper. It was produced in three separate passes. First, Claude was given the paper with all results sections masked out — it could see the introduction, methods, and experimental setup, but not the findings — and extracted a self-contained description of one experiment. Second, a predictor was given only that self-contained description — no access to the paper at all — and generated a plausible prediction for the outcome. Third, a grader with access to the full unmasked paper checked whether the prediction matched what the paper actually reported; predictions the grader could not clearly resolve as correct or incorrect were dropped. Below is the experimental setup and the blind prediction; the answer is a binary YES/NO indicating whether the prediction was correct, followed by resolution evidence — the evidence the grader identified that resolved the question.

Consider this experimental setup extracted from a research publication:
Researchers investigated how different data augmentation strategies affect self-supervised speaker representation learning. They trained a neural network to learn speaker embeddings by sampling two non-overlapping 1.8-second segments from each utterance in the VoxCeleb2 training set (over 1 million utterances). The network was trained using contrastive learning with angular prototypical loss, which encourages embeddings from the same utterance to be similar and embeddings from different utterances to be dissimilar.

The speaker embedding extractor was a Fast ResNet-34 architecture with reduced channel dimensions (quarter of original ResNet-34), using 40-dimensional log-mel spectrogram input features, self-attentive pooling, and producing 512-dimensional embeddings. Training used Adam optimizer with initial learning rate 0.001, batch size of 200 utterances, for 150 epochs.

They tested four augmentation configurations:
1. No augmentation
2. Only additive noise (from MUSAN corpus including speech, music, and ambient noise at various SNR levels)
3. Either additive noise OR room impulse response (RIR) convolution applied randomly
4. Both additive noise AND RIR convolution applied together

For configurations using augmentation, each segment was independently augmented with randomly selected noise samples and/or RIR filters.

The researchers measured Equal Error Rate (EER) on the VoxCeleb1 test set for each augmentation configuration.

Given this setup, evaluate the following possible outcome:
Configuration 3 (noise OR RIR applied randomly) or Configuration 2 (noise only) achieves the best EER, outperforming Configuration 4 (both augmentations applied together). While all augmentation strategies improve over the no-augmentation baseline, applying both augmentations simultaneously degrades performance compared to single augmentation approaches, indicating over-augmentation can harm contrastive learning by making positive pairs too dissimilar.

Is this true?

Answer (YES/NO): NO